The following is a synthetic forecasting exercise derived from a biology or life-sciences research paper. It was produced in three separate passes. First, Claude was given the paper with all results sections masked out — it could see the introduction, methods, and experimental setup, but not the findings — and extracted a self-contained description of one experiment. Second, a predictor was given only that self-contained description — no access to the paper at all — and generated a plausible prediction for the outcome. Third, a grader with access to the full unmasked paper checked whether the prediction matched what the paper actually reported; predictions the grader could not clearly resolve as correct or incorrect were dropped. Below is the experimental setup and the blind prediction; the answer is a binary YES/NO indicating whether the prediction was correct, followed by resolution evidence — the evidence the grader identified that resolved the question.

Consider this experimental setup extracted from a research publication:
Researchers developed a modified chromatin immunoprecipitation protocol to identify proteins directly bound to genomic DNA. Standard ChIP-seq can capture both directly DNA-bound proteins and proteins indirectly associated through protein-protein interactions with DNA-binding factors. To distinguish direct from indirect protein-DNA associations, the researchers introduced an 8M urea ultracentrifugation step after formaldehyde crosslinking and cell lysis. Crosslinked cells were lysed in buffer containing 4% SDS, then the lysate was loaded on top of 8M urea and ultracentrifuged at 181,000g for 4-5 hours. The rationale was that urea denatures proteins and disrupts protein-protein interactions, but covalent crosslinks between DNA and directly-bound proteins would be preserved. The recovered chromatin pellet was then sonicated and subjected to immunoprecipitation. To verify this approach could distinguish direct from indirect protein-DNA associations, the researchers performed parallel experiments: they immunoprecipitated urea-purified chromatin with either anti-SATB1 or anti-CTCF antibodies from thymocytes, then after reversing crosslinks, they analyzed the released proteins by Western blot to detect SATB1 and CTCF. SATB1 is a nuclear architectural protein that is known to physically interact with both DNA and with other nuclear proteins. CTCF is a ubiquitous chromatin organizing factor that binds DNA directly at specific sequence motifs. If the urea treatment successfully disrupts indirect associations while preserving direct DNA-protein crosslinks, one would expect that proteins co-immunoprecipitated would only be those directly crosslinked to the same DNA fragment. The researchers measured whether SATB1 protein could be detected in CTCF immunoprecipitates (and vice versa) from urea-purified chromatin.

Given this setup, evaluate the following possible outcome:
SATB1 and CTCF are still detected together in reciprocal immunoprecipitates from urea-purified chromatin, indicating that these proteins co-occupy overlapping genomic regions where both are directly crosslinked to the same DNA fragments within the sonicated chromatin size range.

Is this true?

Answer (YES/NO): NO